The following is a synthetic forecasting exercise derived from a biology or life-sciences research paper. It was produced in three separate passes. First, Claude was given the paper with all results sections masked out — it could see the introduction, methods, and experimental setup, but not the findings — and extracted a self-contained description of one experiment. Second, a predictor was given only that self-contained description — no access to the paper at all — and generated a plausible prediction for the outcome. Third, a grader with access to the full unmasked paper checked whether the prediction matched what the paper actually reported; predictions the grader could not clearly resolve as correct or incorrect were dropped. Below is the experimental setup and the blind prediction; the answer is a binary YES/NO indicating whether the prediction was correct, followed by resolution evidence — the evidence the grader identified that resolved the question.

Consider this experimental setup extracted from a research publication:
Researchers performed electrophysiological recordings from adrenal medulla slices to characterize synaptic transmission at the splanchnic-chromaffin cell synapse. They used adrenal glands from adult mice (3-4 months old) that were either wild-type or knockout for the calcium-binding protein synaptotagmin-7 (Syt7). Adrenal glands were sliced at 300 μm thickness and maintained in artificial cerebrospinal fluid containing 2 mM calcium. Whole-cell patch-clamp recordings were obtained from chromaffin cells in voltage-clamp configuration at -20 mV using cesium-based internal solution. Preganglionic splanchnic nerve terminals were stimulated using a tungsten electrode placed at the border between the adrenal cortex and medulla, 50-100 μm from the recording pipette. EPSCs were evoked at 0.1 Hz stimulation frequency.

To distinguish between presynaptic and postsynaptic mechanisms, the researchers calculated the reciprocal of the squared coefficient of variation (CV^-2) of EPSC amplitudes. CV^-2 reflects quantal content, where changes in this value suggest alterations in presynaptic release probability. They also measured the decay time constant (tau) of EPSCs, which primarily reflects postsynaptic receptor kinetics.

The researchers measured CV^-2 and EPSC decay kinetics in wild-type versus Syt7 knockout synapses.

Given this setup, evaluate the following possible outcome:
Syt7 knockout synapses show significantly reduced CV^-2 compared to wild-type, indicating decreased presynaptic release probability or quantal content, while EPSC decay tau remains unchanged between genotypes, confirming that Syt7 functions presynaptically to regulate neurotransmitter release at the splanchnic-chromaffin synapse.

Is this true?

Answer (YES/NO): YES